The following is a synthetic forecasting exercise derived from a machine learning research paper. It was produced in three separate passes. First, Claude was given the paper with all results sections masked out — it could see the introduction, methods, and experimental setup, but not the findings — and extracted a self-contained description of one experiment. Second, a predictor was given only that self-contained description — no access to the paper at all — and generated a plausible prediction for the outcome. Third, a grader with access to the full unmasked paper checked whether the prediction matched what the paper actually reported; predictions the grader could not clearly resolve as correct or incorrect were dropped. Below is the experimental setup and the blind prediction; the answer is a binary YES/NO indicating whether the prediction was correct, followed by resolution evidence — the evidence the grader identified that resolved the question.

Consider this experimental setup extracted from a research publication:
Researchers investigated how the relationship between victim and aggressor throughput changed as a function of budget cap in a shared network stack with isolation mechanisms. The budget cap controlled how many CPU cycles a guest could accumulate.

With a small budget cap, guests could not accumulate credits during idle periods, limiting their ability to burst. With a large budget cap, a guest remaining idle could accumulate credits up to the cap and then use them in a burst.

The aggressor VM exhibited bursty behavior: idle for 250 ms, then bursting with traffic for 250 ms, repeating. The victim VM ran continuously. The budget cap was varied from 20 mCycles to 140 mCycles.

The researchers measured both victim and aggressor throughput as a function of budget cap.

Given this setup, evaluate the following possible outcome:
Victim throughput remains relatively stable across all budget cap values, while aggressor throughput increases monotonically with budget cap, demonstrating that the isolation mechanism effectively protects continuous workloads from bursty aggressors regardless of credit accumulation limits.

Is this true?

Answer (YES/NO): NO